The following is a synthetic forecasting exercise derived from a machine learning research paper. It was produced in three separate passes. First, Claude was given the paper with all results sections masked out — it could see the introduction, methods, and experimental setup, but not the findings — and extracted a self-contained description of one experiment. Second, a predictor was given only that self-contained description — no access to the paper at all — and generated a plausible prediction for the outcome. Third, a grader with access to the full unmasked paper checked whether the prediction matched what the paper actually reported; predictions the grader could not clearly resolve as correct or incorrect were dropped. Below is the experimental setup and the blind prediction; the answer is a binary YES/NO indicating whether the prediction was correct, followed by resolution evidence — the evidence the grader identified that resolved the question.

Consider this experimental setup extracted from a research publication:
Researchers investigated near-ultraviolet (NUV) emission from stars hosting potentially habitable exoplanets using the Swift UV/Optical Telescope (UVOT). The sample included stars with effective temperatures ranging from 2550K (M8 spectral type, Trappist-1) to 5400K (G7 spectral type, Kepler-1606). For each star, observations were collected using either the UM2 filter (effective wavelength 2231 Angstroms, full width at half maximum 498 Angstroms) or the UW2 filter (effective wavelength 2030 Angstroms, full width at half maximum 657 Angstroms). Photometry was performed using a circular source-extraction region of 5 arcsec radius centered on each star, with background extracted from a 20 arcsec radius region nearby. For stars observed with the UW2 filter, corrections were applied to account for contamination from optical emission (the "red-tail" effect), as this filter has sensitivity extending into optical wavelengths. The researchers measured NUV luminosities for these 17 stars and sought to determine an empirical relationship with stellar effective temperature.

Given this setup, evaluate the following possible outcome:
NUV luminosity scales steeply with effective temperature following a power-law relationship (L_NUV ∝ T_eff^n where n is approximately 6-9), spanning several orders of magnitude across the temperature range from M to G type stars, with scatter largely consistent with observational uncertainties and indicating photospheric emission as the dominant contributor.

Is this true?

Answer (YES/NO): NO